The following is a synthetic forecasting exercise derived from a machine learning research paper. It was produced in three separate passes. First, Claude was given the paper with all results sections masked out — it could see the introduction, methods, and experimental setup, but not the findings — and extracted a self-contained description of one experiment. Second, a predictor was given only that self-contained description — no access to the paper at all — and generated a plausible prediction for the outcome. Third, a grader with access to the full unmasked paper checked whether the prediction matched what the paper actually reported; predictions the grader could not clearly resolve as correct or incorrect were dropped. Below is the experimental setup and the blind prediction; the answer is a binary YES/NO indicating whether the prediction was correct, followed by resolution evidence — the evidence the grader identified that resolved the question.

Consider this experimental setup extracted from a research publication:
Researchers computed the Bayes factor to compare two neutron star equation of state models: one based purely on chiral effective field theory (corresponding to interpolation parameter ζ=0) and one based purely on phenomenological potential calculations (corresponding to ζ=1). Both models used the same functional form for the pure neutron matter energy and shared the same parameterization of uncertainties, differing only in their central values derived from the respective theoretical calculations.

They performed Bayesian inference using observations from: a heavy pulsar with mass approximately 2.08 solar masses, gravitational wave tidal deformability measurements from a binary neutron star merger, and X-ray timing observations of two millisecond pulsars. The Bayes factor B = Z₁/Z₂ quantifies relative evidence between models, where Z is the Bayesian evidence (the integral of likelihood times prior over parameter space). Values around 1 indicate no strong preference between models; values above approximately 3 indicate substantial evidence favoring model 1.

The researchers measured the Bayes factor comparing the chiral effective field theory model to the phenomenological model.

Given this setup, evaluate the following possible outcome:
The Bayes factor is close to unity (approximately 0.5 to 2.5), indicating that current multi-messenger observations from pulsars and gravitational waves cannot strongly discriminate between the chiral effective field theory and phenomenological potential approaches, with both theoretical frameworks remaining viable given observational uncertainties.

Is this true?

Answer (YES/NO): YES